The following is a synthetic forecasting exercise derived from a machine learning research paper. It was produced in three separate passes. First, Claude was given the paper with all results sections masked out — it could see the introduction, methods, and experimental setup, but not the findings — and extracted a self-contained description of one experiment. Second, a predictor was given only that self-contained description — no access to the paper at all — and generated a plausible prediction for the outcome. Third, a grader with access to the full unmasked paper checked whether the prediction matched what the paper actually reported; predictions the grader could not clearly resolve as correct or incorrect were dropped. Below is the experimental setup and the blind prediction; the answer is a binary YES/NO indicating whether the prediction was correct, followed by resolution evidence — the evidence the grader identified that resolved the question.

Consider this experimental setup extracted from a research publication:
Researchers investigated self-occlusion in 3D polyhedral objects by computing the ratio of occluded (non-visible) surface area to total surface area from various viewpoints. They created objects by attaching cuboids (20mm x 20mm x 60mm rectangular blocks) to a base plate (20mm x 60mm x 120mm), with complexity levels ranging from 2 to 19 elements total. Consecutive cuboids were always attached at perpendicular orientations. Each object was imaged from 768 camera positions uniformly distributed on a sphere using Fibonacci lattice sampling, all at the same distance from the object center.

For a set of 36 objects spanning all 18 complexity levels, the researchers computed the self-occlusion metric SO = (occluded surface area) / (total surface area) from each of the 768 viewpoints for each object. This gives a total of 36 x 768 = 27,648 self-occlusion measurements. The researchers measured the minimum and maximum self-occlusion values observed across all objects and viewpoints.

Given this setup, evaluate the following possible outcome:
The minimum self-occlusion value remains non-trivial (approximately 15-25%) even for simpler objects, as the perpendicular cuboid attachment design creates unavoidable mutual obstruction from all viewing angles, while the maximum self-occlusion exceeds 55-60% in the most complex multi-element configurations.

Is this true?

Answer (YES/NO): NO